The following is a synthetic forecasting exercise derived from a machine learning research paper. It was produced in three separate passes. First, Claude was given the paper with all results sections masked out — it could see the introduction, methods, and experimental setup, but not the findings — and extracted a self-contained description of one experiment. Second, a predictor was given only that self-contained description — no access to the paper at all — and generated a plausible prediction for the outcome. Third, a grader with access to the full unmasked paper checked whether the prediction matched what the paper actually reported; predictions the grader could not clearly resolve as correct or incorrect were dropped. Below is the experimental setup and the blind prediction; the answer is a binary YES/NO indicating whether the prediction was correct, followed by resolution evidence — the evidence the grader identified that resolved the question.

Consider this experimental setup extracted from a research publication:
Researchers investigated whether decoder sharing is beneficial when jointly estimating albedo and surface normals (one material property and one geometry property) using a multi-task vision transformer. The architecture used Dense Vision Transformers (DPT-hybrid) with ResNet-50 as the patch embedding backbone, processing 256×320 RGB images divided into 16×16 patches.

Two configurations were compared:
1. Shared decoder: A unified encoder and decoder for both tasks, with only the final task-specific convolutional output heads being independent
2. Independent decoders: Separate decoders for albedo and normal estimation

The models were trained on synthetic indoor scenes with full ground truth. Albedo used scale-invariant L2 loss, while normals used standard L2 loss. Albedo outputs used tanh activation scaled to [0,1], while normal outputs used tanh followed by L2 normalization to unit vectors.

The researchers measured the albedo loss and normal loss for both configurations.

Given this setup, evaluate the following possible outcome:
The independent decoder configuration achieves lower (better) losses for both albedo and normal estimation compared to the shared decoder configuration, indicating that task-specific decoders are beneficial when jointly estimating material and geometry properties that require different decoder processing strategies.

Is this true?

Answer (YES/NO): NO